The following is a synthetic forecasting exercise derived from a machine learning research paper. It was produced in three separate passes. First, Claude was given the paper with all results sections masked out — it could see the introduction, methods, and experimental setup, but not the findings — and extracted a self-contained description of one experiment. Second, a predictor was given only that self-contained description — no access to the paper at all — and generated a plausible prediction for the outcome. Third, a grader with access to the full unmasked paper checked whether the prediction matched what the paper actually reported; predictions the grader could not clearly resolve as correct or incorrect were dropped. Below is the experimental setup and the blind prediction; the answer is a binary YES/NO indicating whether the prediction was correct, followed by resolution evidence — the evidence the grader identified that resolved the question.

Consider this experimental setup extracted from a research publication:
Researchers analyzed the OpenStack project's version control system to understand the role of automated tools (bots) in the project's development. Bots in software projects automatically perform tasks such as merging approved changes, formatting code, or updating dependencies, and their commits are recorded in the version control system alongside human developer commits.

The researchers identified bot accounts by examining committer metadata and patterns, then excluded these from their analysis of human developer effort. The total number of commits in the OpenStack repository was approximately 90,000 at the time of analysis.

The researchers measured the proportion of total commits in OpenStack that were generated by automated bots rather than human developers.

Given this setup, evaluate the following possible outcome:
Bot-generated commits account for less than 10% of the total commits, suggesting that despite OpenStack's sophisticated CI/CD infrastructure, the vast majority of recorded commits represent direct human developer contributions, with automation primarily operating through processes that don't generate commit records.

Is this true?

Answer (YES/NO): NO